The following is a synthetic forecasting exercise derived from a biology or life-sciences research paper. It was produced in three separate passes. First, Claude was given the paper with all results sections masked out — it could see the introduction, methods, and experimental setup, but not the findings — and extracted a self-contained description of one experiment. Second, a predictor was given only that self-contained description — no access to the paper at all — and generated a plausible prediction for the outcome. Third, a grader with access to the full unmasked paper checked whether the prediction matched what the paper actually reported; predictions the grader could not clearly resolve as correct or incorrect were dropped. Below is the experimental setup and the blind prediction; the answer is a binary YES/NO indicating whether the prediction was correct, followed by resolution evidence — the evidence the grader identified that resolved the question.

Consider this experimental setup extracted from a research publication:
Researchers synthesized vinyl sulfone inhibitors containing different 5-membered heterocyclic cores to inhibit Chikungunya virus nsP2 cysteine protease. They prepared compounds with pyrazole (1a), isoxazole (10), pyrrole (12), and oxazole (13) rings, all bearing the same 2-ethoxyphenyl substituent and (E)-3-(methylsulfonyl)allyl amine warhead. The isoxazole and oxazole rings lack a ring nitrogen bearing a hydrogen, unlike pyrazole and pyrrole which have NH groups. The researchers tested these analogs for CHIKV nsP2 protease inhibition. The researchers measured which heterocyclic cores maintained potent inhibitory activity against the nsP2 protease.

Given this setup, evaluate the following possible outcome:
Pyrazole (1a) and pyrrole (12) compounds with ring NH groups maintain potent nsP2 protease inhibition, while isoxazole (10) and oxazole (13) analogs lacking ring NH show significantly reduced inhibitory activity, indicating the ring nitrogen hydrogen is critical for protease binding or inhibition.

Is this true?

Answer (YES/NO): NO